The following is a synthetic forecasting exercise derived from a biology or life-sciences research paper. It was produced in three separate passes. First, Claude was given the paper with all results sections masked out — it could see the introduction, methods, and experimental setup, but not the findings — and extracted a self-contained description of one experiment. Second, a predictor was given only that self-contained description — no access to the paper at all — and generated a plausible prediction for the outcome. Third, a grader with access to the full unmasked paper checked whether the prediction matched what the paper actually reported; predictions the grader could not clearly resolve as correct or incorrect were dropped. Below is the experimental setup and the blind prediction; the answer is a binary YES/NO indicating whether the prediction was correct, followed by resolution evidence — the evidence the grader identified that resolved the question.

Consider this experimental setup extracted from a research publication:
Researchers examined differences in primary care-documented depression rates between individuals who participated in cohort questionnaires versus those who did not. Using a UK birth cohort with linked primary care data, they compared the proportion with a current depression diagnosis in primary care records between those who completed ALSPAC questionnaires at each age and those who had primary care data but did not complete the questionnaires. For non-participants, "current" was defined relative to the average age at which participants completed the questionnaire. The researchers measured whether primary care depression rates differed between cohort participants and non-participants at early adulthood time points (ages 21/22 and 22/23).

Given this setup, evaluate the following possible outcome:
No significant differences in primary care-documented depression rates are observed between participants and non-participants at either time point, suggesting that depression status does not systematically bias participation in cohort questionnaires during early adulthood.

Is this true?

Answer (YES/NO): NO